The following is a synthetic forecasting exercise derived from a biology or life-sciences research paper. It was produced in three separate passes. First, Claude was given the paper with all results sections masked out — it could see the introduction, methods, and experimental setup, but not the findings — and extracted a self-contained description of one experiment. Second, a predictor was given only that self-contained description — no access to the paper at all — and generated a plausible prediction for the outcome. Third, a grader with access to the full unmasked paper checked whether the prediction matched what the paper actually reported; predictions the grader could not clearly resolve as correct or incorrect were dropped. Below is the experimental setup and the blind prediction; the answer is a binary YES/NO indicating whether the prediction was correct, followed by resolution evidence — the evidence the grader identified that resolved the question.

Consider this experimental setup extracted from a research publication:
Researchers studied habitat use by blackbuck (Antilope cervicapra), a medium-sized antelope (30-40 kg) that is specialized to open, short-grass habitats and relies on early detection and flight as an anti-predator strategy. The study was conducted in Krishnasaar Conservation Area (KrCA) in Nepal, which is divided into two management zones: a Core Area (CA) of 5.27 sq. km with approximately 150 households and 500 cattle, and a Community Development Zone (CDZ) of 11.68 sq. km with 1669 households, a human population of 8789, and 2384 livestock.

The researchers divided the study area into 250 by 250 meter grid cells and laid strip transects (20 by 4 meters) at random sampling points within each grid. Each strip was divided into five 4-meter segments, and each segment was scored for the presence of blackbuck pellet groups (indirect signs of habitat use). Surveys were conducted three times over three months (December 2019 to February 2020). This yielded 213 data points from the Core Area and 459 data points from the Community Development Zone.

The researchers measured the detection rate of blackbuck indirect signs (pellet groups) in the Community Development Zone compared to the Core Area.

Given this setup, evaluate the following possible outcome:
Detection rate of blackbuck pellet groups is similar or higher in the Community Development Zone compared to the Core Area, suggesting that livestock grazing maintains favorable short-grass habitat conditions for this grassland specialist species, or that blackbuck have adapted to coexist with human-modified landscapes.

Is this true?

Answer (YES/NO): NO